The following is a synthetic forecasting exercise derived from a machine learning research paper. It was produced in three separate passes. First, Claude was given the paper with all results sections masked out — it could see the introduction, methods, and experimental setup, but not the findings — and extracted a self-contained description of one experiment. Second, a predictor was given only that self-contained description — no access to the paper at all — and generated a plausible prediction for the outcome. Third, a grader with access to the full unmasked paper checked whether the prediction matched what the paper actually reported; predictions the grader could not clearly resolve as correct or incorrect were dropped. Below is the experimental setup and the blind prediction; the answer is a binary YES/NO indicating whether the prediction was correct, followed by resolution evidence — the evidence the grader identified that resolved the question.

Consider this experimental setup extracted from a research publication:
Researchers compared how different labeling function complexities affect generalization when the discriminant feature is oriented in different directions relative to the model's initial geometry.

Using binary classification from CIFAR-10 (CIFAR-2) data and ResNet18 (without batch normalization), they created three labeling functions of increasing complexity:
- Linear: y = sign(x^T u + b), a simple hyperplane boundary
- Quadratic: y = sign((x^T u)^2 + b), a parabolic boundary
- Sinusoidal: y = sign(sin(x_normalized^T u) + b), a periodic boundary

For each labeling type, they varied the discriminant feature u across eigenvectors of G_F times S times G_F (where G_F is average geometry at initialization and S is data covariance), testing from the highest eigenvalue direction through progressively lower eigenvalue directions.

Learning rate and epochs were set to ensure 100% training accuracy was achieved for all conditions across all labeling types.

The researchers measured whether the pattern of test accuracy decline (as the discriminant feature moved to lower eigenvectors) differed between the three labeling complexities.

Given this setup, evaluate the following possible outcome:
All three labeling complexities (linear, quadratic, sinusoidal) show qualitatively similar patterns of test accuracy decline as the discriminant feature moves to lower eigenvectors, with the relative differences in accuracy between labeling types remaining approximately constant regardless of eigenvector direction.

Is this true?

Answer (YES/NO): NO